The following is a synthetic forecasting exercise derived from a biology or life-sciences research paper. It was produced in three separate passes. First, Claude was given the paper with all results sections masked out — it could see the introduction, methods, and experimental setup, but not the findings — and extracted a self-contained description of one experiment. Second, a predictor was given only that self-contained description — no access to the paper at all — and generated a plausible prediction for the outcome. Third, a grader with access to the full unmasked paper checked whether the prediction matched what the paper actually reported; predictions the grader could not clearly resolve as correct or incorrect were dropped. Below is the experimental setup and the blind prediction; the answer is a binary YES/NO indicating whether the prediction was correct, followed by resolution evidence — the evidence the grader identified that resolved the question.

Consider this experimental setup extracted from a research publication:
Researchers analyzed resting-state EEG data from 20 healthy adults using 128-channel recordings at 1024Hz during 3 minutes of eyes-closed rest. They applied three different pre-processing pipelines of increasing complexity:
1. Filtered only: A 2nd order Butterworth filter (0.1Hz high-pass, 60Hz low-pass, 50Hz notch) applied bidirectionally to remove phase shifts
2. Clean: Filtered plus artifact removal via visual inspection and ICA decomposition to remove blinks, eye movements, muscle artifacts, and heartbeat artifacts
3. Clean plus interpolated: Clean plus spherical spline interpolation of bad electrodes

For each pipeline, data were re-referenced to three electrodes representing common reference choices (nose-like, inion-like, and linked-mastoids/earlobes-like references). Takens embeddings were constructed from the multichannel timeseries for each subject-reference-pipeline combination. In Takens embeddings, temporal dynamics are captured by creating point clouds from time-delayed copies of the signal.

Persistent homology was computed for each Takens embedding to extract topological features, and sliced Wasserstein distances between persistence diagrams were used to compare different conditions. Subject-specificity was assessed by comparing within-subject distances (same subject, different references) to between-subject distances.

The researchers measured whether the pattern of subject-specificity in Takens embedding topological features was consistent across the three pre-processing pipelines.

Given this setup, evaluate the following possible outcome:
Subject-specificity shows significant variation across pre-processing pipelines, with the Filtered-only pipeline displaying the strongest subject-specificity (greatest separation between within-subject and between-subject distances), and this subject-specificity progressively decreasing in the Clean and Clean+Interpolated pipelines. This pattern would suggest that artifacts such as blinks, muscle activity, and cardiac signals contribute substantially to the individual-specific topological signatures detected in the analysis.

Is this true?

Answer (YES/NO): NO